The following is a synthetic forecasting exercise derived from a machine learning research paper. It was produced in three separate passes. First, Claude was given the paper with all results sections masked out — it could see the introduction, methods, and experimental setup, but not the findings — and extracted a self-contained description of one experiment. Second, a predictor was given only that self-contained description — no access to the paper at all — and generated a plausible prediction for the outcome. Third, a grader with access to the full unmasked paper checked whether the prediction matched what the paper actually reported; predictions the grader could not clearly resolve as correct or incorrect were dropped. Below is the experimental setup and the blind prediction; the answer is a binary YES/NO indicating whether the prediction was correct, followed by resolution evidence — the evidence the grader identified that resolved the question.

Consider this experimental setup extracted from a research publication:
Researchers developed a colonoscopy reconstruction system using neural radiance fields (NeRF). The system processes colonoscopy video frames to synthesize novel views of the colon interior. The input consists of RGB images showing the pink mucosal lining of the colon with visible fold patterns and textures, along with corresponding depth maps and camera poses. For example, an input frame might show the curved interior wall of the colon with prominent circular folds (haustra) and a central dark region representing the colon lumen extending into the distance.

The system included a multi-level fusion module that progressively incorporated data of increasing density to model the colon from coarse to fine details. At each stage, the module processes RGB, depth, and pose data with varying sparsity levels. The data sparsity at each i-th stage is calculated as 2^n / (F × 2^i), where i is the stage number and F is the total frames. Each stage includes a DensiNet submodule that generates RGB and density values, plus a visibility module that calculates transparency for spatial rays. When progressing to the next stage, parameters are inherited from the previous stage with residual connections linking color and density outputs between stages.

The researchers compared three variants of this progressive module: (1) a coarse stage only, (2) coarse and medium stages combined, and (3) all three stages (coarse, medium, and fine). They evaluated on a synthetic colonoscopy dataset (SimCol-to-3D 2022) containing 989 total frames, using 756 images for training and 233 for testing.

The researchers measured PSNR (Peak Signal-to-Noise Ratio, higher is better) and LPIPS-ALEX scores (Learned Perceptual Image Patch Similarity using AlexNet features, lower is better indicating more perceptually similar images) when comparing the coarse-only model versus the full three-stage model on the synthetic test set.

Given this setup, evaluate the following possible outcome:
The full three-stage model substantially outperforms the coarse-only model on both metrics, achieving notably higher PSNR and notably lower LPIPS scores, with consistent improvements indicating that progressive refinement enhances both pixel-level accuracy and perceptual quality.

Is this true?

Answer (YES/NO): YES